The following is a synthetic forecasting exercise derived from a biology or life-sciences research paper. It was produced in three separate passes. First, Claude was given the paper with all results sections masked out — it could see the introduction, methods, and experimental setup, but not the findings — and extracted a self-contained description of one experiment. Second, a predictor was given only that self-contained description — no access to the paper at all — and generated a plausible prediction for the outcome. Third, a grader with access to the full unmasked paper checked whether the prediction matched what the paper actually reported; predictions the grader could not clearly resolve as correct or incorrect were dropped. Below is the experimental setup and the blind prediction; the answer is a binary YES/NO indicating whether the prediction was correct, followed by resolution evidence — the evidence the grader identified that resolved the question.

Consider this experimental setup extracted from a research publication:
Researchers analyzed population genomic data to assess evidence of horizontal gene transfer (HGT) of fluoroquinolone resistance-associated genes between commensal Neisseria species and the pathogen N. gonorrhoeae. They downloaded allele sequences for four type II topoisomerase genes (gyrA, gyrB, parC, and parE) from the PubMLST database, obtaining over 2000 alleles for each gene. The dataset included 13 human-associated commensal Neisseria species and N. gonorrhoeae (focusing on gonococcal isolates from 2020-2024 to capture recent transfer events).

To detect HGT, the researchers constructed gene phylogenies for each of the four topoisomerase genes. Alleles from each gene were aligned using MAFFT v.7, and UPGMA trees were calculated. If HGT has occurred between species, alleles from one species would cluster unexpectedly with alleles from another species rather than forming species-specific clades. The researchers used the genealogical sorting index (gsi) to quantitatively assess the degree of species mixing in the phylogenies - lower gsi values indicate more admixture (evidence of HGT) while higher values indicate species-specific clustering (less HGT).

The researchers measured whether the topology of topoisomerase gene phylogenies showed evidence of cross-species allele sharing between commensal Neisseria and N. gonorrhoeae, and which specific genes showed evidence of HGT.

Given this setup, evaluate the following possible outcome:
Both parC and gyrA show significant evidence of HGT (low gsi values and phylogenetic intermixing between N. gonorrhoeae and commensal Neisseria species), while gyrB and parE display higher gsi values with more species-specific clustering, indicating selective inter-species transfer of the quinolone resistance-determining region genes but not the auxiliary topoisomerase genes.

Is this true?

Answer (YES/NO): NO